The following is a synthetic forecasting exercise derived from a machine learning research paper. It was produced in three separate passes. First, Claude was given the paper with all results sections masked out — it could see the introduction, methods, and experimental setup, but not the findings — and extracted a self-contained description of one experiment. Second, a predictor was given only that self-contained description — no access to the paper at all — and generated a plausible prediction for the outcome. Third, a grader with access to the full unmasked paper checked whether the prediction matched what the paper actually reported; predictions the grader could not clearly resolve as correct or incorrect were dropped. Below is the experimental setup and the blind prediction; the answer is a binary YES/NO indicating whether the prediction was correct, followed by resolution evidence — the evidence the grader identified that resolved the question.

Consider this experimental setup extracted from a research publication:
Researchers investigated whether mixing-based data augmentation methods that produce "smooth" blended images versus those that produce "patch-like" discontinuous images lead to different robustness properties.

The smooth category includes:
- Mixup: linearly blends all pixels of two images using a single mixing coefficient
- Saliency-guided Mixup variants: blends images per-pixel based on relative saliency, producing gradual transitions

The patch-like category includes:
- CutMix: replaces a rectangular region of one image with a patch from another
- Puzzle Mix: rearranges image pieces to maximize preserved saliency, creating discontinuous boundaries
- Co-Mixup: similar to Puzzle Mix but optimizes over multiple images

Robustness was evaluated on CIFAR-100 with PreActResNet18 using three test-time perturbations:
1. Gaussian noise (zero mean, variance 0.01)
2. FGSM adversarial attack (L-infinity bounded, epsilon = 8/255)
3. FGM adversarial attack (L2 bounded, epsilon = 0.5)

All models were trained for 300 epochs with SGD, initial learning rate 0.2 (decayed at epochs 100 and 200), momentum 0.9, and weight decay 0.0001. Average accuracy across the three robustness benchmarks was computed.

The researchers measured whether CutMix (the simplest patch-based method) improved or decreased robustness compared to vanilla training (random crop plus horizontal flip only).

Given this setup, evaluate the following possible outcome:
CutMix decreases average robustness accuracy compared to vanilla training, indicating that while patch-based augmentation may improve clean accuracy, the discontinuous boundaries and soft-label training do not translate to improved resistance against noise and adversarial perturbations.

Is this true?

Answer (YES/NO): YES